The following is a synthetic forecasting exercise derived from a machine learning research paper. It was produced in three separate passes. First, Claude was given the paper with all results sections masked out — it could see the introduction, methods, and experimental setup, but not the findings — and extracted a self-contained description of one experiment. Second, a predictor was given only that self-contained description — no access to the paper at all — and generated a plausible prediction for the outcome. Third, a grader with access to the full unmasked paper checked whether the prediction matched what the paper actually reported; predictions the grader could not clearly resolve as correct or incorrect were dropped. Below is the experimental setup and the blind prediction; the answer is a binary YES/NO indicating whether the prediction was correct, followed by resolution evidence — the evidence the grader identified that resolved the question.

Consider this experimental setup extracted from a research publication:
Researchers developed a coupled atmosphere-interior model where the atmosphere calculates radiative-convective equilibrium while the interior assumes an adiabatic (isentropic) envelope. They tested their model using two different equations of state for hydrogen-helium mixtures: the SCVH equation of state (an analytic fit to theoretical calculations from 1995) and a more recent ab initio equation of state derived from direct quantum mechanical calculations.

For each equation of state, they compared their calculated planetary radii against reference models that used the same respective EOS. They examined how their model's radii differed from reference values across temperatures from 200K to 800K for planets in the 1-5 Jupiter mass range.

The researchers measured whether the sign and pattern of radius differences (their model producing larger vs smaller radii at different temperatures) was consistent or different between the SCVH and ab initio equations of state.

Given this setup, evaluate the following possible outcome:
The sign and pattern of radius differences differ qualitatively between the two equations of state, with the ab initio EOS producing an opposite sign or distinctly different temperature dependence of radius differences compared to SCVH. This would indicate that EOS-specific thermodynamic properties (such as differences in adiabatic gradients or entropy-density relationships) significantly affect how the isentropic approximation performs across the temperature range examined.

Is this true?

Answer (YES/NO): NO